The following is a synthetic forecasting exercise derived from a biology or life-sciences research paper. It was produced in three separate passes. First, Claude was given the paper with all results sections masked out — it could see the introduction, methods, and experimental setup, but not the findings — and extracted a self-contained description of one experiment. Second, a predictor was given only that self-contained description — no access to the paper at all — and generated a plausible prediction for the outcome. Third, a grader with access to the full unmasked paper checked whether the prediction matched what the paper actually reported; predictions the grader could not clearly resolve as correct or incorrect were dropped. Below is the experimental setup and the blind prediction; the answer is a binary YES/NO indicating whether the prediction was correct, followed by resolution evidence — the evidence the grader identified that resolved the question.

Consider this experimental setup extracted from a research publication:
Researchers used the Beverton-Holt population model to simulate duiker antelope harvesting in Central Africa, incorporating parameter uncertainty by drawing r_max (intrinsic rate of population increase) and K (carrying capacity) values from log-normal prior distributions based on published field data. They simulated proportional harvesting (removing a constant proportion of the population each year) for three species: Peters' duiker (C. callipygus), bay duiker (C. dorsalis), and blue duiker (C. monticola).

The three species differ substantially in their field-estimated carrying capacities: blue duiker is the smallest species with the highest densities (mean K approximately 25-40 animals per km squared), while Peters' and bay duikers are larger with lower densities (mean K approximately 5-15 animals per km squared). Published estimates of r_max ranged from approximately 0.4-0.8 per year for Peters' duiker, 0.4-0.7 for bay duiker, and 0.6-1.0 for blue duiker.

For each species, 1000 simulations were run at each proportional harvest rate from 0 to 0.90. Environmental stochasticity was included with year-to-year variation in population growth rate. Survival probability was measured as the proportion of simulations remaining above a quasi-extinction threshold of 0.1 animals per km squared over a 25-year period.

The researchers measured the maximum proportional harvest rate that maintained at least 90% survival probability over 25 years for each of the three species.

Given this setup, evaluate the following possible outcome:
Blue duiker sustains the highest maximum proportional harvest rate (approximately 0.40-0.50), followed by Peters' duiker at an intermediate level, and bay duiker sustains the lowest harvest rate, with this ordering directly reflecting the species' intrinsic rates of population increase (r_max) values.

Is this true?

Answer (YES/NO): NO